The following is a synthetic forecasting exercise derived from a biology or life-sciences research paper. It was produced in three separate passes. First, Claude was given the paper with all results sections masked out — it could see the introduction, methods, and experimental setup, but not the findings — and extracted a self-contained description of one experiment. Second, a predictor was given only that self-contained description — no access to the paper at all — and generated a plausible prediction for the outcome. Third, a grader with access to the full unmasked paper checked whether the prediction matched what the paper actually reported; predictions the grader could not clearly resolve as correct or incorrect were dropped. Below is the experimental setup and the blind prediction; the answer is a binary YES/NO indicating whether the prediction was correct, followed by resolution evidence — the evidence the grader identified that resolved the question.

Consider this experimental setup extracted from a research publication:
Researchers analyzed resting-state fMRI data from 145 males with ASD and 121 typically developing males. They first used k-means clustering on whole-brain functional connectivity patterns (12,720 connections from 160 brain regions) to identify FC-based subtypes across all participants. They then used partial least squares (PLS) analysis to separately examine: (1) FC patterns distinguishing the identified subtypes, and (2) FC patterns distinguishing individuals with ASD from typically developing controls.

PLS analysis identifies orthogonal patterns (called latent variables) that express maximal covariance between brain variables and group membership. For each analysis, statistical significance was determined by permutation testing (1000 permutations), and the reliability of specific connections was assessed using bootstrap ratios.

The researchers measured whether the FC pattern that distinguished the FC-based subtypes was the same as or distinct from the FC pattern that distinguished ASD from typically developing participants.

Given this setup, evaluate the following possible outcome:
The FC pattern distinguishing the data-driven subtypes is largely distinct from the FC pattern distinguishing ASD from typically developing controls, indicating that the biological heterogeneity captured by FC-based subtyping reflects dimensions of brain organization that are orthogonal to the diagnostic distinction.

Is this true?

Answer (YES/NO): YES